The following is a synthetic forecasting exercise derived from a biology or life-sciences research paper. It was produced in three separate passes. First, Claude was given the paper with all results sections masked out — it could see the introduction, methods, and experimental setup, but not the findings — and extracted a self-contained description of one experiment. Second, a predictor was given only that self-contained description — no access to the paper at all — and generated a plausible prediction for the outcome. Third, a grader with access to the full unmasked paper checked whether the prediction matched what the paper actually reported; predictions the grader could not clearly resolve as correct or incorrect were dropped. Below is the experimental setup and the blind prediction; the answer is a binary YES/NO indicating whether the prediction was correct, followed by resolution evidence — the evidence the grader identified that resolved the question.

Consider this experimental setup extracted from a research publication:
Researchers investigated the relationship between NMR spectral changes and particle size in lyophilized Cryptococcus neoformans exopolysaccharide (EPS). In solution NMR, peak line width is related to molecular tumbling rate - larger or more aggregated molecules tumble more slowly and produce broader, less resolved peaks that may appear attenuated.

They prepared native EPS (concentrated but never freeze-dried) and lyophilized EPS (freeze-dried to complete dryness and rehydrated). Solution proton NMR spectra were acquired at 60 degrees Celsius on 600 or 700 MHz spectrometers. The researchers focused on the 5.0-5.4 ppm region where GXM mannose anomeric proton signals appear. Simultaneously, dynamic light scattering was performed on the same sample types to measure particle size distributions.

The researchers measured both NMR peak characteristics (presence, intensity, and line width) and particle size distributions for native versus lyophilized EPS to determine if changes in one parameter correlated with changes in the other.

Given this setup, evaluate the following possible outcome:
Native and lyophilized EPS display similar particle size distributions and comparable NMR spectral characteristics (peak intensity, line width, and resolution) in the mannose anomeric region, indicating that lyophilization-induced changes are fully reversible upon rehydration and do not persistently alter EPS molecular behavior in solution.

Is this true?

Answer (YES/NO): NO